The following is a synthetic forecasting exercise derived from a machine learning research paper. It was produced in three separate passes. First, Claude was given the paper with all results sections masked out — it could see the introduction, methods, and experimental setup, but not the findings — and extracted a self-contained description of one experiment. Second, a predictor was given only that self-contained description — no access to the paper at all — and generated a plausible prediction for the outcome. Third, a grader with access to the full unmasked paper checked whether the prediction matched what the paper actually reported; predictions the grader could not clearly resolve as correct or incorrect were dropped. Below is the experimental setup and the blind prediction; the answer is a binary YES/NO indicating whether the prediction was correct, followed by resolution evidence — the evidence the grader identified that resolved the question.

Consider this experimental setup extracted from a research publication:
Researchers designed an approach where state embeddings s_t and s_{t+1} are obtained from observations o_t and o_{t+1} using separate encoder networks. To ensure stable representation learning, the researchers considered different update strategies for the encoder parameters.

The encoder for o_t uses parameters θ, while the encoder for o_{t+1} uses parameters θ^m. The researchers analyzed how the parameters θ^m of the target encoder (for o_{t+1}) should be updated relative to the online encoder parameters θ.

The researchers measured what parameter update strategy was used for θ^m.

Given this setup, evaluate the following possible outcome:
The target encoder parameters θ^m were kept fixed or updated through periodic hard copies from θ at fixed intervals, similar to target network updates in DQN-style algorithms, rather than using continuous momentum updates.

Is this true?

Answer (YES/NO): NO